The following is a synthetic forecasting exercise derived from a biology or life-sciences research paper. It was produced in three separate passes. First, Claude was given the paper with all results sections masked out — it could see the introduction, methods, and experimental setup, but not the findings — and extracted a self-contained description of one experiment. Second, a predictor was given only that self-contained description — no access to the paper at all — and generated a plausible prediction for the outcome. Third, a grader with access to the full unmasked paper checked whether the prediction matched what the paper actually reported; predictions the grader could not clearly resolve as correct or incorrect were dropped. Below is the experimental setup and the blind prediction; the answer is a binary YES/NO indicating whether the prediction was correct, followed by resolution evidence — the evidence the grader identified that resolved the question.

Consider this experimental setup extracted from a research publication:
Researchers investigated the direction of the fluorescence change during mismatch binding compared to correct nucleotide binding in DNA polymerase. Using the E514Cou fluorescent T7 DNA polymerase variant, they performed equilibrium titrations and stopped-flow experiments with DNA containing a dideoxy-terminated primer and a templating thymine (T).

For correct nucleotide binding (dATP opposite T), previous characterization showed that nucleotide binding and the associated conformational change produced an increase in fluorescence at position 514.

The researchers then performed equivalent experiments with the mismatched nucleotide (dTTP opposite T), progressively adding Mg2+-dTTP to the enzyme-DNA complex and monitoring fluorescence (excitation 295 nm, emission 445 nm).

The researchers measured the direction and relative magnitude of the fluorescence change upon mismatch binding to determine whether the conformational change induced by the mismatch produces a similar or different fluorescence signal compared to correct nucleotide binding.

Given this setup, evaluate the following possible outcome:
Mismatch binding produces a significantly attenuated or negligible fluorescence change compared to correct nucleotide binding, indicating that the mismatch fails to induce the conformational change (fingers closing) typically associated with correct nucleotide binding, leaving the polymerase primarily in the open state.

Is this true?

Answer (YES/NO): NO